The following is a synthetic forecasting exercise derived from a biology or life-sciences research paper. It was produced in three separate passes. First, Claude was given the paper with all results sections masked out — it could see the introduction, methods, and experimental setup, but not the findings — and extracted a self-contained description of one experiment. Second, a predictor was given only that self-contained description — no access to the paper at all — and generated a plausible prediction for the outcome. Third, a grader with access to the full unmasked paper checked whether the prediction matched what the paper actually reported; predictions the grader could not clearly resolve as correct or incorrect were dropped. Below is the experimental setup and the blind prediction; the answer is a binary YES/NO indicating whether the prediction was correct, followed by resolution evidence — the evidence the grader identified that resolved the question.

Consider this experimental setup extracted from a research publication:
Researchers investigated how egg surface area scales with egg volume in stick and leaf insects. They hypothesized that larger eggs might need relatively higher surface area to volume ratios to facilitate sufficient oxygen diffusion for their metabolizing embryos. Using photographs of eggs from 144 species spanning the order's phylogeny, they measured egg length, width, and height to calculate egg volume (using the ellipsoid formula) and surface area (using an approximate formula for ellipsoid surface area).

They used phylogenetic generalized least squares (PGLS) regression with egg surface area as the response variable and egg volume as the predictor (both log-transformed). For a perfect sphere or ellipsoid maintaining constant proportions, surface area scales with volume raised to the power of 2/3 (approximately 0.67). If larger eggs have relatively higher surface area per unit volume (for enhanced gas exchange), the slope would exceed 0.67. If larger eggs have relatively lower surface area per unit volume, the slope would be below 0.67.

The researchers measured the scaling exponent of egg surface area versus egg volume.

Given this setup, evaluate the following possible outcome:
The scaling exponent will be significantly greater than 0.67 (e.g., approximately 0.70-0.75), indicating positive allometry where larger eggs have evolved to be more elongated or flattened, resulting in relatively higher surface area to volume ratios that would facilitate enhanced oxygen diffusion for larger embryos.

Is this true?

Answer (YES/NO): NO